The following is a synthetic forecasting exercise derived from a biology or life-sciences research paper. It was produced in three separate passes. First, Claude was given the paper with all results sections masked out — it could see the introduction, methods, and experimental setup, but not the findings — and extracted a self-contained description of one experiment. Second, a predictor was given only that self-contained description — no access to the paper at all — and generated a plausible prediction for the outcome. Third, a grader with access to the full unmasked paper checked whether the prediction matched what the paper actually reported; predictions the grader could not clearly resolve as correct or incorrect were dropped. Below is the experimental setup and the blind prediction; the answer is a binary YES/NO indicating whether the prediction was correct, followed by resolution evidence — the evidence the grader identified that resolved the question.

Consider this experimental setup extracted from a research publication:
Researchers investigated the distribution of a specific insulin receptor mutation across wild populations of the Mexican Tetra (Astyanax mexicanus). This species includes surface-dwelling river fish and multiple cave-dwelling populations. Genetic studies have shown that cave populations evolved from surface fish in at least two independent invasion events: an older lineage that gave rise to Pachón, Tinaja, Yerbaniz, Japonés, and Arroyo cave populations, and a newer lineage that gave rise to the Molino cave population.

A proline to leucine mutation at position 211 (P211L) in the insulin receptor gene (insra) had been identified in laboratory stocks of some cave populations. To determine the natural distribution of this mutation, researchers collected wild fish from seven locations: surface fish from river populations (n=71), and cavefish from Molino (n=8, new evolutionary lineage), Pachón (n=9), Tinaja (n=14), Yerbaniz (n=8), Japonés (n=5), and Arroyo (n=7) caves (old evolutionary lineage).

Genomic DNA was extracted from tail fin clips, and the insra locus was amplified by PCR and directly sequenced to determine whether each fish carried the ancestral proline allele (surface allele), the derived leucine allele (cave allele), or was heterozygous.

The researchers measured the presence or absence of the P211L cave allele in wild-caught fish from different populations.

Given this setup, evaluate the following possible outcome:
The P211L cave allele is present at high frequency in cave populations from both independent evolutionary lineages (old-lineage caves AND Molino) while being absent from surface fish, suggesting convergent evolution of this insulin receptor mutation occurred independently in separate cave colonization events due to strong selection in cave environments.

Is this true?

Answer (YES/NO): NO